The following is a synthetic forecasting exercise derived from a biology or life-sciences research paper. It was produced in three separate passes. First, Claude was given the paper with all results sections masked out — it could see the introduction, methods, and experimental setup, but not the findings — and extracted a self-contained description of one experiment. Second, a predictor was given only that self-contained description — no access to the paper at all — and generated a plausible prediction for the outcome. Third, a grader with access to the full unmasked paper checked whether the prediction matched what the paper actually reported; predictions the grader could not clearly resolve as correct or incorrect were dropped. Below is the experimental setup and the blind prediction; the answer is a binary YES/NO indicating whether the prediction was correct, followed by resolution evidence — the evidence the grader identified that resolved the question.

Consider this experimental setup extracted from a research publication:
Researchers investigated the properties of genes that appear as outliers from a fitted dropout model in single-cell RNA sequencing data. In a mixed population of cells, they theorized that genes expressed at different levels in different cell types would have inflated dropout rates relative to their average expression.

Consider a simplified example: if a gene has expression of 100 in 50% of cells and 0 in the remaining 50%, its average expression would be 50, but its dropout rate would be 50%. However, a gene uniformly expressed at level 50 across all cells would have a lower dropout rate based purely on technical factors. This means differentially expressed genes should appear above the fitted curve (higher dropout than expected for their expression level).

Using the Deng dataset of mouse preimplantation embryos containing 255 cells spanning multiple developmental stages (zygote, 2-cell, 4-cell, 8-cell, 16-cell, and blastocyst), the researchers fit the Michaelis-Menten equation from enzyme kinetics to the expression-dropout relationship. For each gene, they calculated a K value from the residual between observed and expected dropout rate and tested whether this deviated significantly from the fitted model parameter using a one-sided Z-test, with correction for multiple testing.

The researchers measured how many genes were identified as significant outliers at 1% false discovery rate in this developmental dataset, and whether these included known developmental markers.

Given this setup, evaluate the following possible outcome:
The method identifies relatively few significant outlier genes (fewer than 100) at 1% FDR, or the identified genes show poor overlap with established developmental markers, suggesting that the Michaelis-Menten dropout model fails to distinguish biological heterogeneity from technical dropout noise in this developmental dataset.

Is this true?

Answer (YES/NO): NO